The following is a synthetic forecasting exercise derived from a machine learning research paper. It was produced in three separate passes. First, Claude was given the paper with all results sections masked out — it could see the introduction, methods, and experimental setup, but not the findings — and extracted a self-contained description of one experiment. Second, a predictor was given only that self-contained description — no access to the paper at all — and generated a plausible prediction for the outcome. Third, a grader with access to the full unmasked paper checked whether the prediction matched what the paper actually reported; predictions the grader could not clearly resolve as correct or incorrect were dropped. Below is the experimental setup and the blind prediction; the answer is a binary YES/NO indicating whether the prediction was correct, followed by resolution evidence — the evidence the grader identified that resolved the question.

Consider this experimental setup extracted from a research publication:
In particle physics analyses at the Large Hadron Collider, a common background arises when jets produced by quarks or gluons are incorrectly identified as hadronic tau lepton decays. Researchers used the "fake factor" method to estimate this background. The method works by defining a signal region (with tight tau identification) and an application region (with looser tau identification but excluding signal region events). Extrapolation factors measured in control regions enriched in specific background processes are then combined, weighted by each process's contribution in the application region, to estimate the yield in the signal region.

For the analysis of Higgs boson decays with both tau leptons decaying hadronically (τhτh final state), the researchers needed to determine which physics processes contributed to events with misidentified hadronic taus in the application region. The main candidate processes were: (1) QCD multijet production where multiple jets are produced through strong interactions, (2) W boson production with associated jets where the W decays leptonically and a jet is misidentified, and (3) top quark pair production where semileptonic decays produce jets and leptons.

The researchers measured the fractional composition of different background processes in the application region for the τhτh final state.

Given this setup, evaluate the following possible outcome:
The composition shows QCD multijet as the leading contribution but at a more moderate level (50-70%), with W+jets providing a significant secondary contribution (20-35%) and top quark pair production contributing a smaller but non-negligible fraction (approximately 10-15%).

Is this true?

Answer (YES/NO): NO